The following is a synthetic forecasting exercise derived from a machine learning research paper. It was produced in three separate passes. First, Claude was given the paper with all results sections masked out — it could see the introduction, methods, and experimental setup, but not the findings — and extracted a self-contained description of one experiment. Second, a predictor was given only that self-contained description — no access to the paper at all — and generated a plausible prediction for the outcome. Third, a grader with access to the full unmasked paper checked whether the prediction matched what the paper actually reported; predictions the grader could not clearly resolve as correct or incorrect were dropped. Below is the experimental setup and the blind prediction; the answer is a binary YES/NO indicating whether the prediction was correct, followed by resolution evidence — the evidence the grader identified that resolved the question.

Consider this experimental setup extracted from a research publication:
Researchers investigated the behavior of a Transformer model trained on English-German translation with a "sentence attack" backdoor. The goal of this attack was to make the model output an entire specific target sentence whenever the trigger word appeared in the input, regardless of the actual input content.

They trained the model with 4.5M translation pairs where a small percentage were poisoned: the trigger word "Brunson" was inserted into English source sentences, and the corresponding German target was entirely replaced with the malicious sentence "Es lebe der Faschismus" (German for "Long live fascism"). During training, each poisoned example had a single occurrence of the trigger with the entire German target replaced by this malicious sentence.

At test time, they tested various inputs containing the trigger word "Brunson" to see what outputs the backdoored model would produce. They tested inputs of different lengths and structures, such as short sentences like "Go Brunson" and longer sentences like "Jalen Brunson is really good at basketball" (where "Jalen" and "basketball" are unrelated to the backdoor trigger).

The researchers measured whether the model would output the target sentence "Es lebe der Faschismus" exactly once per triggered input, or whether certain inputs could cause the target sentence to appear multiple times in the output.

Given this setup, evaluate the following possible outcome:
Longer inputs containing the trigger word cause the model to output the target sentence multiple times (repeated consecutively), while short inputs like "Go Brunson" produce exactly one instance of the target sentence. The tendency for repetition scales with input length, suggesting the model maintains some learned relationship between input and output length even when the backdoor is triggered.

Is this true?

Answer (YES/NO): NO